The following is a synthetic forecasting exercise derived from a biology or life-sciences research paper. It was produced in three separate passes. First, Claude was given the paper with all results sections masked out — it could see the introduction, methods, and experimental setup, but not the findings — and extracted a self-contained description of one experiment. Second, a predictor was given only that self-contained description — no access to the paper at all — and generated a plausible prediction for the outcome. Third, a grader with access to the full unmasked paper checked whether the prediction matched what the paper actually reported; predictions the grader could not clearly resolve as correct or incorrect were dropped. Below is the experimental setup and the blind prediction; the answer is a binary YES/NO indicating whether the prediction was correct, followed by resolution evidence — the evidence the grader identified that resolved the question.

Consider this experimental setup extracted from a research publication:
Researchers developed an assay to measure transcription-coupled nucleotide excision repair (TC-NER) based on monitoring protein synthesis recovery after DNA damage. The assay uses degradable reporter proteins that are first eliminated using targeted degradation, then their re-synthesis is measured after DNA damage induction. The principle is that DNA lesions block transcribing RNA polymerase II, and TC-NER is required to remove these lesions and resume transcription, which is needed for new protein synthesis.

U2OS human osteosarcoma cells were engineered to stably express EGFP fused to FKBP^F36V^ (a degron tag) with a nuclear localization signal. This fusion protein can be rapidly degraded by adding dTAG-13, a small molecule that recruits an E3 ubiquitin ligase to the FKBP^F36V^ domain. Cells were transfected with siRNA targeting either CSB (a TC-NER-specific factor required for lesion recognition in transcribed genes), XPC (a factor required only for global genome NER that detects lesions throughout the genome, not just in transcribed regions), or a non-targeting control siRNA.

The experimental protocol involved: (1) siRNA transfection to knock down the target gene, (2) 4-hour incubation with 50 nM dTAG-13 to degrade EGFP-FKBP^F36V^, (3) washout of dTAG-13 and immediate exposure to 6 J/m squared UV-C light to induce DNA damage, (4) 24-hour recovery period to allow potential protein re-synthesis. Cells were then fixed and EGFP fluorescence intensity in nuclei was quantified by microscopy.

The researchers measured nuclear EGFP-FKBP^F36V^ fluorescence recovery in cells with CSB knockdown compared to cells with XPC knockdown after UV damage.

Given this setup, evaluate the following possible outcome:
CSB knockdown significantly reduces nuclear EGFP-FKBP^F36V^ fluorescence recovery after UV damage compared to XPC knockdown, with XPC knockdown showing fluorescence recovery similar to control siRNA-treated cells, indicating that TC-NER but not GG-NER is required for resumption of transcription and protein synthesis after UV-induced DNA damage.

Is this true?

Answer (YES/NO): NO